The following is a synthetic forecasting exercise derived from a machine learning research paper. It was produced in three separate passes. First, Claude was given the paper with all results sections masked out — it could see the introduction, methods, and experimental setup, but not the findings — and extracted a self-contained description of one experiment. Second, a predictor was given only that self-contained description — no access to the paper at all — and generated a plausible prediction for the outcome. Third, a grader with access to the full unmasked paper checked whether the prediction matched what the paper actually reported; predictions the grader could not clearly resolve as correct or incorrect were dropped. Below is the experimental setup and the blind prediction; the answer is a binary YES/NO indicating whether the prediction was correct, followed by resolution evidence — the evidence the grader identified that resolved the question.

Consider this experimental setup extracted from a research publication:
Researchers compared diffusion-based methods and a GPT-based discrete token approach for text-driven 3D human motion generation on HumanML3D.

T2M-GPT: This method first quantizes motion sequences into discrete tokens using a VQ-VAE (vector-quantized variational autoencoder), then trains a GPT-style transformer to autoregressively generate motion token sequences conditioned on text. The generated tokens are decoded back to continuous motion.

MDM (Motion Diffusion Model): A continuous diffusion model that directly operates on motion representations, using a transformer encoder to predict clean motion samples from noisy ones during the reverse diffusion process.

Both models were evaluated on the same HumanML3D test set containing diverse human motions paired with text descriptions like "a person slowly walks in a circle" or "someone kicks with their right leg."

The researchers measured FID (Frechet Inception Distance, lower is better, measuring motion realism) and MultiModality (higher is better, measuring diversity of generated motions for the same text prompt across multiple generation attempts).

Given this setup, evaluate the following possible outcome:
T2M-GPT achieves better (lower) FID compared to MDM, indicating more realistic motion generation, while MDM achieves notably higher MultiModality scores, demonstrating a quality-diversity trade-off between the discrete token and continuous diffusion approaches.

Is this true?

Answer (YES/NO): YES